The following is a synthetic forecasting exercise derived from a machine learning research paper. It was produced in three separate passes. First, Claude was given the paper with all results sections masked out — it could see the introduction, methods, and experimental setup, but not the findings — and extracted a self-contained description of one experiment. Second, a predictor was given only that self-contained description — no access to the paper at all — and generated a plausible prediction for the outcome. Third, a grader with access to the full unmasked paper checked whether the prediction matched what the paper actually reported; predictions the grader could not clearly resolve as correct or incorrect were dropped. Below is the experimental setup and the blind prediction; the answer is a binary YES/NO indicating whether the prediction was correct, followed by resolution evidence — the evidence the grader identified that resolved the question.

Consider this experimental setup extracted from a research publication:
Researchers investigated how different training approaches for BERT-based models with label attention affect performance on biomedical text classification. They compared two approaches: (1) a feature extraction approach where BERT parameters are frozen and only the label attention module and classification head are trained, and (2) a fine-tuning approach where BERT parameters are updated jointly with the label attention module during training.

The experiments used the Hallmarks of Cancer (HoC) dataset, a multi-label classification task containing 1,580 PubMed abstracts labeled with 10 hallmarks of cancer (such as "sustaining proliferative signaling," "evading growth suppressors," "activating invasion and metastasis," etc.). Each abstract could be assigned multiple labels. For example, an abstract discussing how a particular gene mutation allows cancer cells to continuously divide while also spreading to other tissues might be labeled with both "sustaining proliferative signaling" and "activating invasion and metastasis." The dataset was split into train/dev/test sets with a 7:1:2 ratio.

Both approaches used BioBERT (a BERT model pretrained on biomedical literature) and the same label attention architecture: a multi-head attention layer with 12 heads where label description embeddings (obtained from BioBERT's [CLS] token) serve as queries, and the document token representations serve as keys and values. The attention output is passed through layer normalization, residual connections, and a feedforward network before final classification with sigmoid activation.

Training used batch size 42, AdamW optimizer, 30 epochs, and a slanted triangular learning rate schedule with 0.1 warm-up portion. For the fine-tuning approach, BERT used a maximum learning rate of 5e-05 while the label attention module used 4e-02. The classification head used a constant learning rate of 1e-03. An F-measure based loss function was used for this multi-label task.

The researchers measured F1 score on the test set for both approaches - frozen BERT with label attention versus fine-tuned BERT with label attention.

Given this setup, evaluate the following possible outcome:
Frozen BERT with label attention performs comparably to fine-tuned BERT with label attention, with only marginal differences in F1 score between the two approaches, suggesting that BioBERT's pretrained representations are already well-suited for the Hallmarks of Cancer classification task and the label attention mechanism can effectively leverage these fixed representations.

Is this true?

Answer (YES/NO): NO